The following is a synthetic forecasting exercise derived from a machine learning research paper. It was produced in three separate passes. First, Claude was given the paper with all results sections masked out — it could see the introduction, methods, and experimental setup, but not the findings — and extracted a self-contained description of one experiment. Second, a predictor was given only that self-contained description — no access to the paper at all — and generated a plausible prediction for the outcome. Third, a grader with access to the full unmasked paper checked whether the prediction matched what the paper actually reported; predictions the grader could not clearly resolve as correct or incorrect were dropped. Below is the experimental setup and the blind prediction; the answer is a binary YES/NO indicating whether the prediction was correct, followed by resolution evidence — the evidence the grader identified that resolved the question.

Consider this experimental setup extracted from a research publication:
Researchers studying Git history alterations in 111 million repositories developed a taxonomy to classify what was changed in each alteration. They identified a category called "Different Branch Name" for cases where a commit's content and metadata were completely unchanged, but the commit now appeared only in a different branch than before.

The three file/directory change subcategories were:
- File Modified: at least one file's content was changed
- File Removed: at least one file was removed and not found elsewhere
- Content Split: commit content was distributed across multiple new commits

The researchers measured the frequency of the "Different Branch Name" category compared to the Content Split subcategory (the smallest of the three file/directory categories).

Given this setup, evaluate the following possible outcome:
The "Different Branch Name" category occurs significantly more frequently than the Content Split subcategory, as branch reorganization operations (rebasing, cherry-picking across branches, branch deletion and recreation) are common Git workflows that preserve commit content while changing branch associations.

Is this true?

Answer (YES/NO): YES